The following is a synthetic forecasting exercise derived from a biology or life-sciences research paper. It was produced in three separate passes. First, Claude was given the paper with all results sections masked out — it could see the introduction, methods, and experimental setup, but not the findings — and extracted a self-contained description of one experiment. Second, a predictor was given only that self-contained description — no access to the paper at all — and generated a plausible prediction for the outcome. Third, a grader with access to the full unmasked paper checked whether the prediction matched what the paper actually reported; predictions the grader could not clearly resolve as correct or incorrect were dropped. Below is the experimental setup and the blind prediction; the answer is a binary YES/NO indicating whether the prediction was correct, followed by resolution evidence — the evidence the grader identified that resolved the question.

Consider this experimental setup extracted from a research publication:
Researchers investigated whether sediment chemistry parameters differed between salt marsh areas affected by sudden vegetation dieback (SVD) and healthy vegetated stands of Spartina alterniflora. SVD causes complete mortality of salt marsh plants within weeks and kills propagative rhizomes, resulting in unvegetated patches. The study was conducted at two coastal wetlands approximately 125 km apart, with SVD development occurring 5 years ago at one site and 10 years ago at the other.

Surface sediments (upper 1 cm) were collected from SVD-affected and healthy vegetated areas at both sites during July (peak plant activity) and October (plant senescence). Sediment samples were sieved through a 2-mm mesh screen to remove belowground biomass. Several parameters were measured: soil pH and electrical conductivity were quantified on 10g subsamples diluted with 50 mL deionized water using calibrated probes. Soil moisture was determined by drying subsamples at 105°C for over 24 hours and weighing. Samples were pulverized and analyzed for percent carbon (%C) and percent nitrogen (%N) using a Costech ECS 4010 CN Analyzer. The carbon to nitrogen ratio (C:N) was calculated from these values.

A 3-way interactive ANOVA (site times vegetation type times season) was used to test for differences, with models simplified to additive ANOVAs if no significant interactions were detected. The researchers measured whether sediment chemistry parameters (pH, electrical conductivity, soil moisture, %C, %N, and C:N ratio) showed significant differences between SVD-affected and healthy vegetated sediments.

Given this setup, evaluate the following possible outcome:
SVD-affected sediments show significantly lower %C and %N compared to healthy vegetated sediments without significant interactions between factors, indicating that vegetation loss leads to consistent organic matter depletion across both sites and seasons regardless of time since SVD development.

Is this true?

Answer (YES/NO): NO